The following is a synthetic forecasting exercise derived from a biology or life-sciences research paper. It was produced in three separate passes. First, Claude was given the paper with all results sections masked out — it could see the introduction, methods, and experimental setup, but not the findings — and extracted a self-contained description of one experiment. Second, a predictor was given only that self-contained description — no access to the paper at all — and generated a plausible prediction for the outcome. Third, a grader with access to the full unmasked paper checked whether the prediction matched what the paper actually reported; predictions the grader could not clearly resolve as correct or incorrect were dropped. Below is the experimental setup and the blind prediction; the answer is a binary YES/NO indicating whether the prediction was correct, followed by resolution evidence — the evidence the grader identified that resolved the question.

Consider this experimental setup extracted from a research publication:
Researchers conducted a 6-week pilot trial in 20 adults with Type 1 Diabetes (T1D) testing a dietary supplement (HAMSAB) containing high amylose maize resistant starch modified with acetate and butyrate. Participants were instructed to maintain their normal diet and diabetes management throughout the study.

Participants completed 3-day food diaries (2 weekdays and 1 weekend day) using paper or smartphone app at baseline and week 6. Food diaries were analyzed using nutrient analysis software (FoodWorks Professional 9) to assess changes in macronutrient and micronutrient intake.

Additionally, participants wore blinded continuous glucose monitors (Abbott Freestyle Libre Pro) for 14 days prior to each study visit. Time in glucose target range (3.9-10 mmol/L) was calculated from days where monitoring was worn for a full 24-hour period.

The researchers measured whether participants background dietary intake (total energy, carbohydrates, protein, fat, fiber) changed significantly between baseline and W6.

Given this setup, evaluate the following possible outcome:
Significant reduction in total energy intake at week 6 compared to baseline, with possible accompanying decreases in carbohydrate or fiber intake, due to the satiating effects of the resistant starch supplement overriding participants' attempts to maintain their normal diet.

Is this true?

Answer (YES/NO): NO